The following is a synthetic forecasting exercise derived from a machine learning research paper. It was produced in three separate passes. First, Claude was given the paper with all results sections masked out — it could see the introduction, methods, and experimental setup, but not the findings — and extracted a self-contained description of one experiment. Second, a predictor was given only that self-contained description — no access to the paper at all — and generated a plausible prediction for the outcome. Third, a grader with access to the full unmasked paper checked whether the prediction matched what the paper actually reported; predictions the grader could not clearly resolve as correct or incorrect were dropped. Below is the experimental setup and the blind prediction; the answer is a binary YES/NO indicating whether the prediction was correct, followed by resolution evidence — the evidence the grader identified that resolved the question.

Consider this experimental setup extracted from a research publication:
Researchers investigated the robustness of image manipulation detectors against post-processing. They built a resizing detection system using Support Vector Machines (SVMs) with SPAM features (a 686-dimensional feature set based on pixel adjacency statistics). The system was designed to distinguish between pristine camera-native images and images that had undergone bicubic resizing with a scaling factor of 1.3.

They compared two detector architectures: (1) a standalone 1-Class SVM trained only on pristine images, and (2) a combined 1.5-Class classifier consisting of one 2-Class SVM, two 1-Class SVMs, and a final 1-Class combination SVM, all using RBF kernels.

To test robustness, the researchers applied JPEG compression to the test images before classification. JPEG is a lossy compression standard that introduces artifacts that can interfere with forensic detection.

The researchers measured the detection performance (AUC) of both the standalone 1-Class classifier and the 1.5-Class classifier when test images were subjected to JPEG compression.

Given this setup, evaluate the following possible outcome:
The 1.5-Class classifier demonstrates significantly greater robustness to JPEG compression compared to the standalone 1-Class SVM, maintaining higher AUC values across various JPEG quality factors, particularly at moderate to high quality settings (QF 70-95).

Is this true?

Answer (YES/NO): NO